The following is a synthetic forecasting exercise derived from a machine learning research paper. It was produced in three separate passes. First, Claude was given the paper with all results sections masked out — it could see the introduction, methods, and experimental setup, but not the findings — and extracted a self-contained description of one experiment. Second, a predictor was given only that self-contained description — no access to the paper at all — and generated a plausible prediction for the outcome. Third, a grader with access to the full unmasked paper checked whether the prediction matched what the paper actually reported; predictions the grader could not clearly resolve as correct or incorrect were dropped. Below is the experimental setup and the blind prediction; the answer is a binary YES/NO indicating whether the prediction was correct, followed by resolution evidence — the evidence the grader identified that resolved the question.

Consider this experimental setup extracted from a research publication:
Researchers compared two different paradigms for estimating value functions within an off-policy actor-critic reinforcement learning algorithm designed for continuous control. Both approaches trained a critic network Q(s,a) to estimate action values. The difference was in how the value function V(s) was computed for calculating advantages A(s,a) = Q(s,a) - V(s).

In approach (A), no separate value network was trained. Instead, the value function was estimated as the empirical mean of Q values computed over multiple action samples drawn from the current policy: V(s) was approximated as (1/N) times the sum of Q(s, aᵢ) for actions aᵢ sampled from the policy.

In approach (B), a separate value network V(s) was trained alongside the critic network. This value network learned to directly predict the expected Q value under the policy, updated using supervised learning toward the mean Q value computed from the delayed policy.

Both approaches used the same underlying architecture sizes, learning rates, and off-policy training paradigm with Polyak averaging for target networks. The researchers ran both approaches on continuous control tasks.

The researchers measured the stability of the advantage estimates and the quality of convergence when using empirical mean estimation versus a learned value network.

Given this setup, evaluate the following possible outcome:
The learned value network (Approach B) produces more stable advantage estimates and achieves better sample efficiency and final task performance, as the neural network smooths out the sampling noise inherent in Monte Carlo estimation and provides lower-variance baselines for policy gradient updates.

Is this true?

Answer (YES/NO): YES